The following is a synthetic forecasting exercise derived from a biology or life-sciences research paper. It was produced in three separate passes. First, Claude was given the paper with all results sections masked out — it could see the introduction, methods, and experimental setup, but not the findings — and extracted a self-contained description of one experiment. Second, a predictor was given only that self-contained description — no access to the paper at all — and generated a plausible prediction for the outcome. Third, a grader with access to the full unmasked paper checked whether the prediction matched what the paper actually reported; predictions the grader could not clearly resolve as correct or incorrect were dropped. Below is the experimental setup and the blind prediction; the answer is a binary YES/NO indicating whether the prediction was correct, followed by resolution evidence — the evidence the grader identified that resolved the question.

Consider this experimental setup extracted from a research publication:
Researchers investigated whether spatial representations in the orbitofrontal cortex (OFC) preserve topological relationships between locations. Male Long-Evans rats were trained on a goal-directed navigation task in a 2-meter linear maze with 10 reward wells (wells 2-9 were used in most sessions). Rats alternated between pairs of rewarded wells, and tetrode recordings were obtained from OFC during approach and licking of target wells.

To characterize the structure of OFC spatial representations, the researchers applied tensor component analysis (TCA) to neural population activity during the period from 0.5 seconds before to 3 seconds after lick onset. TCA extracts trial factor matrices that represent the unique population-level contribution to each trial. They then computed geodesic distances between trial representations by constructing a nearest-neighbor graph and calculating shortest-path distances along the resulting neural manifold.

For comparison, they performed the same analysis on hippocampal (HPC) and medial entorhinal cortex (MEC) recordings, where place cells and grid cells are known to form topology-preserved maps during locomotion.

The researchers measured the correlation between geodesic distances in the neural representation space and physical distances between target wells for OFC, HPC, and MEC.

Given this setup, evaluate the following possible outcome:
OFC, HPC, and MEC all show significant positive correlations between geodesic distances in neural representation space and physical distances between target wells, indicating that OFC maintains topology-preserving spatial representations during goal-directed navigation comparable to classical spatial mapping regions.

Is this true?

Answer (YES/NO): YES